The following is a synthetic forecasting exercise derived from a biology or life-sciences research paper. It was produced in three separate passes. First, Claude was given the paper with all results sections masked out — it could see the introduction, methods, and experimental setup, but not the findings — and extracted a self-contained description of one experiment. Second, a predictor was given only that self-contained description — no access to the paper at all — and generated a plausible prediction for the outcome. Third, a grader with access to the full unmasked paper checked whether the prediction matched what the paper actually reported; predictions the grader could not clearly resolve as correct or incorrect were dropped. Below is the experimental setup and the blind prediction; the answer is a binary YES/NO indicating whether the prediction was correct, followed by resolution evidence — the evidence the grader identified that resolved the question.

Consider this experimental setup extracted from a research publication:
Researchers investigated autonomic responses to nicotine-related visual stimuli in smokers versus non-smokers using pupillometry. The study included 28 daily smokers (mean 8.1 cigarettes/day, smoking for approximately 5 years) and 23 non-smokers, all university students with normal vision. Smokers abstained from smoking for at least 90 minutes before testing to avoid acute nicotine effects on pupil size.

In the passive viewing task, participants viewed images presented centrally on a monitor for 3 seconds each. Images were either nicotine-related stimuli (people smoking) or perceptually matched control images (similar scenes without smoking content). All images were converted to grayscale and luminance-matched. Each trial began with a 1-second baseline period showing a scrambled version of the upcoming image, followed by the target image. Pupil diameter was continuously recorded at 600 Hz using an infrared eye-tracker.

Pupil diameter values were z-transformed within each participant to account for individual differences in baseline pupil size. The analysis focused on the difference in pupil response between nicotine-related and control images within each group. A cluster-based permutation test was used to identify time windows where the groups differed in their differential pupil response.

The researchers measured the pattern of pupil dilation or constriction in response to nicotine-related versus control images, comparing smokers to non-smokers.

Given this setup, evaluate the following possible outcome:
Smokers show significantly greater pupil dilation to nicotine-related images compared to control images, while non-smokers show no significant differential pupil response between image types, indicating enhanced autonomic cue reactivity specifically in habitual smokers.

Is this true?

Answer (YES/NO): NO